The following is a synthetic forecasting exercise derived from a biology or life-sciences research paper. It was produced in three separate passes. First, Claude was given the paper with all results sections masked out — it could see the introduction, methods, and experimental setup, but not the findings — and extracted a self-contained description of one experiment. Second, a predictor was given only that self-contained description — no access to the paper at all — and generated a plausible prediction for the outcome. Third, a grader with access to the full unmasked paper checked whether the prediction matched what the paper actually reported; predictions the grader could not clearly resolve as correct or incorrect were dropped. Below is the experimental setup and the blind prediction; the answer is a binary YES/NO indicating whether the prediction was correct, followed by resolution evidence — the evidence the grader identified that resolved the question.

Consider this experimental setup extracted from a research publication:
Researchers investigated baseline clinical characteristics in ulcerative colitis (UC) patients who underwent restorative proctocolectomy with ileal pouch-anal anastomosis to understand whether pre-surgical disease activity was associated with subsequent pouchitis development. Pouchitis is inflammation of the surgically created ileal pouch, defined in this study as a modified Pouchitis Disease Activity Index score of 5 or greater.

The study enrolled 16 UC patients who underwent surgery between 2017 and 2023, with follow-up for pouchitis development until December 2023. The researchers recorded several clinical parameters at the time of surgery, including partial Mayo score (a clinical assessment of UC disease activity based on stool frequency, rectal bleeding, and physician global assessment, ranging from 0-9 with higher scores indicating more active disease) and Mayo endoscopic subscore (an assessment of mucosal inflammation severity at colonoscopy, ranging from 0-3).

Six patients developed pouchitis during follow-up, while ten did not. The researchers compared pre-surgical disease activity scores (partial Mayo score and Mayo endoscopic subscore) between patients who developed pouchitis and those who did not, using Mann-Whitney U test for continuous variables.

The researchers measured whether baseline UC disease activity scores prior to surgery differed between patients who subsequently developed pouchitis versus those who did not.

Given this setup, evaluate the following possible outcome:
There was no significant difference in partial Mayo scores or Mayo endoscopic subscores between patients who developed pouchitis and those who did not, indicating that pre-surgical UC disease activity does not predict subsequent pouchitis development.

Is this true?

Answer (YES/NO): YES